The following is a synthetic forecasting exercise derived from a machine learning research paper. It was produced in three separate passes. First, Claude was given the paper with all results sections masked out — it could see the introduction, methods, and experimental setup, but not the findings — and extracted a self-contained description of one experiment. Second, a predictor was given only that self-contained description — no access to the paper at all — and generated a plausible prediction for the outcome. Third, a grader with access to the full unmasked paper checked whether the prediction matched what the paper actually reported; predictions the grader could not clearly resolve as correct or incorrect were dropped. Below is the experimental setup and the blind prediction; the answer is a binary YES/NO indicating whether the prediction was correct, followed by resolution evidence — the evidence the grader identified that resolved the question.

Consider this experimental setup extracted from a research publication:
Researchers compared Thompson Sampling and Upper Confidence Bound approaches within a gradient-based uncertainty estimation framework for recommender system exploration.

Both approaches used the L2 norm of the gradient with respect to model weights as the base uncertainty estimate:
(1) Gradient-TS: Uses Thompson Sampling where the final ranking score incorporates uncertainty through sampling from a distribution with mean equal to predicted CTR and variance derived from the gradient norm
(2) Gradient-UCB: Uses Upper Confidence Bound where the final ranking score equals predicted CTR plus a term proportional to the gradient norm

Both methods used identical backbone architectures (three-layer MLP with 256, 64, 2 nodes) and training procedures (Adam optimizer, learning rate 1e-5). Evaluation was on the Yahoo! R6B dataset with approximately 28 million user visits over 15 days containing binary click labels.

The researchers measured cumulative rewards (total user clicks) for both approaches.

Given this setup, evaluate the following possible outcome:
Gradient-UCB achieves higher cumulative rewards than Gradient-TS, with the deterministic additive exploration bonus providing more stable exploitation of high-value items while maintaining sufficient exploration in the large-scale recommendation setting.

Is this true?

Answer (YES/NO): NO